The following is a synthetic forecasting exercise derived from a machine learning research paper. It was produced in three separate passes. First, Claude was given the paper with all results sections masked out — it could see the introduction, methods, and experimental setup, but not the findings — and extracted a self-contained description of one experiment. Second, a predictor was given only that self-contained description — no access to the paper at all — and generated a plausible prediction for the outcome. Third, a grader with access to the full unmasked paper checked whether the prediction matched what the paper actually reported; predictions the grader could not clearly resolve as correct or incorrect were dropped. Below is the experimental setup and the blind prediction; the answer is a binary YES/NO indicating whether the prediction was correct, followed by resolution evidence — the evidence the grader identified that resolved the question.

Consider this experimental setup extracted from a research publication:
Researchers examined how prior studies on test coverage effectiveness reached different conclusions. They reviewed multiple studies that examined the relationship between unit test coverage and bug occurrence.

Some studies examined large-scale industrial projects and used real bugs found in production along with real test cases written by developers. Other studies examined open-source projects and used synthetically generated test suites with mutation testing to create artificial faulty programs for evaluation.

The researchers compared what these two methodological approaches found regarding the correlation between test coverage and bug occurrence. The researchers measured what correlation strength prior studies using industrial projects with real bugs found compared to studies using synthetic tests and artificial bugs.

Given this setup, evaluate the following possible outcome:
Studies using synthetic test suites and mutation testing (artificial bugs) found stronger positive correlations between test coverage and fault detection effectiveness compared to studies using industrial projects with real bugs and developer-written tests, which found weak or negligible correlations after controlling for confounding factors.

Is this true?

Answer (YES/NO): NO